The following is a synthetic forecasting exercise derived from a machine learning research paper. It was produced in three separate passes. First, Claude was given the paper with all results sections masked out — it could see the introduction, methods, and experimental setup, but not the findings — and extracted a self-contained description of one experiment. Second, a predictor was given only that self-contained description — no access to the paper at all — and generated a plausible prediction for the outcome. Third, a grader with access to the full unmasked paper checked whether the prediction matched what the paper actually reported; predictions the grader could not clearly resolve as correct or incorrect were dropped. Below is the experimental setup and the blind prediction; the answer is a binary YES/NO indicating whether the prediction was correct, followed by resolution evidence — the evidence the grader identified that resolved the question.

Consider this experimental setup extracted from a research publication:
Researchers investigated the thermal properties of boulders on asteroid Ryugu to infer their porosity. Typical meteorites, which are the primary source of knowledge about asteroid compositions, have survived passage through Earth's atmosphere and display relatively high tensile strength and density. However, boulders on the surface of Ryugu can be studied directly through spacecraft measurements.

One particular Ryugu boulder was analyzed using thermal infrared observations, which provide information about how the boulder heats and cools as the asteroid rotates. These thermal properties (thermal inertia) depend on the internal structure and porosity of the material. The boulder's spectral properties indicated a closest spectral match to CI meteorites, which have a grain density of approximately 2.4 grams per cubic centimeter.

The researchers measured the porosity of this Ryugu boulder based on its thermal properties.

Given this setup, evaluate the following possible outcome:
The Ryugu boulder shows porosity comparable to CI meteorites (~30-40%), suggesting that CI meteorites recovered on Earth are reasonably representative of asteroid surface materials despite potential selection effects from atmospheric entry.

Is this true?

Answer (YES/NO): NO